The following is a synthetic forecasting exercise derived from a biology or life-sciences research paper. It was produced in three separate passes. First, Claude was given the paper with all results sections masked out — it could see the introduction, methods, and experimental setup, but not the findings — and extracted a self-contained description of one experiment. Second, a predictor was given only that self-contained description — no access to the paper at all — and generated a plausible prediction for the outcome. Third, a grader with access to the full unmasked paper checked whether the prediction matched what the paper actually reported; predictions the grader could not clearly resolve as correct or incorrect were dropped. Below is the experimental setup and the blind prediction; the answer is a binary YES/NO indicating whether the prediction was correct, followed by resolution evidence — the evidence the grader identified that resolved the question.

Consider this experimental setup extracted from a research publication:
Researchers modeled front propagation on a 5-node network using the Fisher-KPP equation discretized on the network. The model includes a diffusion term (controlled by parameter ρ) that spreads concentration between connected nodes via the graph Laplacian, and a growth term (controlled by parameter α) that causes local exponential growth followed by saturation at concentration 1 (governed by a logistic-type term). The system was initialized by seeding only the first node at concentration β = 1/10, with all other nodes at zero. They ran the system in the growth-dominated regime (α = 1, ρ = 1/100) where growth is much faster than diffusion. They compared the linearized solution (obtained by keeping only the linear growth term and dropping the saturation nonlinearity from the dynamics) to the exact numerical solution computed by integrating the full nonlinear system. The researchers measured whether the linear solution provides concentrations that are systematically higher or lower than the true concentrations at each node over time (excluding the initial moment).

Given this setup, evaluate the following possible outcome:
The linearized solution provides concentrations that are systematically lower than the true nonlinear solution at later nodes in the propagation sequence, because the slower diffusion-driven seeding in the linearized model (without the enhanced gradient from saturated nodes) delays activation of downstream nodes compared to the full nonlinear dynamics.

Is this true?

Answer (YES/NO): NO